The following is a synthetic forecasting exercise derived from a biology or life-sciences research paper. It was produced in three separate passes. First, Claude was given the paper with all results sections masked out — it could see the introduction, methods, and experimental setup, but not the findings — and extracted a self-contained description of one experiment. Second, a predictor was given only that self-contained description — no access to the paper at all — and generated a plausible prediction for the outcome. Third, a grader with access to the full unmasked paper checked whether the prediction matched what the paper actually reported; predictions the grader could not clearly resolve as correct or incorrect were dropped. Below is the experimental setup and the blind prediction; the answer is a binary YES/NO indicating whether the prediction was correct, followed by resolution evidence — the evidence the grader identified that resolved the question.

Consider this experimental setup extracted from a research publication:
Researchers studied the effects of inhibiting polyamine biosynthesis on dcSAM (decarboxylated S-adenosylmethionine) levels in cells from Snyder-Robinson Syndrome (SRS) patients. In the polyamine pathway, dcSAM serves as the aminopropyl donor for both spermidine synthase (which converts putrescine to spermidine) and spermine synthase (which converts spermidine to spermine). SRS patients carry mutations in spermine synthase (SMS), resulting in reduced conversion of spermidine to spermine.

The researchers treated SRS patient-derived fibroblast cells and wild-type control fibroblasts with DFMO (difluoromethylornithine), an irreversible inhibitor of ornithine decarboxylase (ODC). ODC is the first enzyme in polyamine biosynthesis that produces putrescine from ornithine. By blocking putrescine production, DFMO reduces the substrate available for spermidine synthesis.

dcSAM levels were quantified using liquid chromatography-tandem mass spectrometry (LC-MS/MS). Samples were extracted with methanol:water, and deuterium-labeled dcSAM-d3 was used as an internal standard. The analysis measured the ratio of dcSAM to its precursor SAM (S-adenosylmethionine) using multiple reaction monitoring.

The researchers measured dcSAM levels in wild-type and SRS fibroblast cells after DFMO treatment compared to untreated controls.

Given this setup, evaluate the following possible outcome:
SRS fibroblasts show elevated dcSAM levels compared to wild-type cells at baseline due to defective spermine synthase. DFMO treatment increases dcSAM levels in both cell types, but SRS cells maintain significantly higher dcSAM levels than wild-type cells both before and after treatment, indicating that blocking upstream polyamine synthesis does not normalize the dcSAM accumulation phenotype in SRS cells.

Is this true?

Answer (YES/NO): YES